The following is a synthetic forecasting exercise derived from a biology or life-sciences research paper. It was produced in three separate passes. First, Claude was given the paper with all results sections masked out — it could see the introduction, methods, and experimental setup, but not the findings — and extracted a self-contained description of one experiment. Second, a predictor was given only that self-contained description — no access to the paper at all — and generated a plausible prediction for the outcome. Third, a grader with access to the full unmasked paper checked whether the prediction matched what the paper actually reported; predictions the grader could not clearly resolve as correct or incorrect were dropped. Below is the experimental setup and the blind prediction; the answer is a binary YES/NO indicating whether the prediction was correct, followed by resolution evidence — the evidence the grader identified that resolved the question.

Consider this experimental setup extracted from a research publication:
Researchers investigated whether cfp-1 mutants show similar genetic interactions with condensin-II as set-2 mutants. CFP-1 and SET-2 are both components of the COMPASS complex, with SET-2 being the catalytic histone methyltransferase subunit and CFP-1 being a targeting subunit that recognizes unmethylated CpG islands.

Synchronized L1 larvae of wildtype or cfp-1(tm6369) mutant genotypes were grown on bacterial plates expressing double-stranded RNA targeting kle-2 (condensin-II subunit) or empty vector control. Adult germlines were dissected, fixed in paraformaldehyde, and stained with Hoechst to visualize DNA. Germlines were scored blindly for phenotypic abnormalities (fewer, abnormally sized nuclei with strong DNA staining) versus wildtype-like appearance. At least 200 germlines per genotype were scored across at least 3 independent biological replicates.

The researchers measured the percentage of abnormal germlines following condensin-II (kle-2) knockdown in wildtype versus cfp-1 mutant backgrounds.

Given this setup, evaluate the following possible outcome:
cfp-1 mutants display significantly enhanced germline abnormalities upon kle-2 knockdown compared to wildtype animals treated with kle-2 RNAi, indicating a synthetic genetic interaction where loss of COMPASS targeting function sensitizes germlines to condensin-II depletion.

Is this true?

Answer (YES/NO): YES